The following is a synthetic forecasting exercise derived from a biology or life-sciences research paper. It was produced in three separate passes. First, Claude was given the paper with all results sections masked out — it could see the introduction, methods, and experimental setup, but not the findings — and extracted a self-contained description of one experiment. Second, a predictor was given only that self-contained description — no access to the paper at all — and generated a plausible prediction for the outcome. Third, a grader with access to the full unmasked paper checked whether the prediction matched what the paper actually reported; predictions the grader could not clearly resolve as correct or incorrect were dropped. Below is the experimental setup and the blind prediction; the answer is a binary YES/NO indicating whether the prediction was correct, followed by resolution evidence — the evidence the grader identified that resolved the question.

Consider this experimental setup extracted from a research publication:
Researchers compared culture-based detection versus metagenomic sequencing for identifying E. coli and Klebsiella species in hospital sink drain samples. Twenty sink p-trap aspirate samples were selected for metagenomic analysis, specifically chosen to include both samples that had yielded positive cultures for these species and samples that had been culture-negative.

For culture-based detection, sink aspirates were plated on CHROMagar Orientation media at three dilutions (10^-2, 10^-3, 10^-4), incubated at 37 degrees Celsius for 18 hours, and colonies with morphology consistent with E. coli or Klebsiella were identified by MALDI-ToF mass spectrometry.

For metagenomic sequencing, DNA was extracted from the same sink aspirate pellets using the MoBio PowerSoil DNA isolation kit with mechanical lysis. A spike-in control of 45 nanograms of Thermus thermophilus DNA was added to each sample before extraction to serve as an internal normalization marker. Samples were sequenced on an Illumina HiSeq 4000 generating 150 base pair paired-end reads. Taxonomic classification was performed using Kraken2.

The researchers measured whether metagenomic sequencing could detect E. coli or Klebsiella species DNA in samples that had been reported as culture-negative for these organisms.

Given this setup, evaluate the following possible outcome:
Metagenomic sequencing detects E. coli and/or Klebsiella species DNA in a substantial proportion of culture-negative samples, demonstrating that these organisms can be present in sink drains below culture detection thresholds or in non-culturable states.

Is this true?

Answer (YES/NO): YES